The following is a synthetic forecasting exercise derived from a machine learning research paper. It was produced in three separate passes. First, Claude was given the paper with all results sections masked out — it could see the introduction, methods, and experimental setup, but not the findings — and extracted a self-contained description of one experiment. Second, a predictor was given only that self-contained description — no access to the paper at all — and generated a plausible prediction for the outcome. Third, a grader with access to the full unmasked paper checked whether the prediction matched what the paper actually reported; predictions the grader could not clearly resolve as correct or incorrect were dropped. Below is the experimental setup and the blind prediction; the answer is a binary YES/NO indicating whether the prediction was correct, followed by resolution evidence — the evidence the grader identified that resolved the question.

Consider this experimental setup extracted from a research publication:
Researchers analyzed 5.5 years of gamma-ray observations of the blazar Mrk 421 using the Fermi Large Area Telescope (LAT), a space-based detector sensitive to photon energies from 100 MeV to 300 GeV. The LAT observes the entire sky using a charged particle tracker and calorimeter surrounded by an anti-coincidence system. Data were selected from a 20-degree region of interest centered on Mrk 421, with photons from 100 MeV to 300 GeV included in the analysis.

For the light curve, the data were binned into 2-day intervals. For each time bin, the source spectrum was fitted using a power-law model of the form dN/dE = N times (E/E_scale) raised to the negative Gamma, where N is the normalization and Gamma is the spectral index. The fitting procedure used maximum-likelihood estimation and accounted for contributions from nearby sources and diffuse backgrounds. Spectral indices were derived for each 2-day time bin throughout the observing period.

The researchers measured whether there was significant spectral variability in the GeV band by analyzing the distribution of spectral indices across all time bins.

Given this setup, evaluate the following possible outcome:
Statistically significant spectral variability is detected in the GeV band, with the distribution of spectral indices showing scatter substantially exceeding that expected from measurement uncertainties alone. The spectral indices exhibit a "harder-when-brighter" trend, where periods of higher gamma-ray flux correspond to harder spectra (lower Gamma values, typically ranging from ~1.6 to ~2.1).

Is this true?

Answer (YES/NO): NO